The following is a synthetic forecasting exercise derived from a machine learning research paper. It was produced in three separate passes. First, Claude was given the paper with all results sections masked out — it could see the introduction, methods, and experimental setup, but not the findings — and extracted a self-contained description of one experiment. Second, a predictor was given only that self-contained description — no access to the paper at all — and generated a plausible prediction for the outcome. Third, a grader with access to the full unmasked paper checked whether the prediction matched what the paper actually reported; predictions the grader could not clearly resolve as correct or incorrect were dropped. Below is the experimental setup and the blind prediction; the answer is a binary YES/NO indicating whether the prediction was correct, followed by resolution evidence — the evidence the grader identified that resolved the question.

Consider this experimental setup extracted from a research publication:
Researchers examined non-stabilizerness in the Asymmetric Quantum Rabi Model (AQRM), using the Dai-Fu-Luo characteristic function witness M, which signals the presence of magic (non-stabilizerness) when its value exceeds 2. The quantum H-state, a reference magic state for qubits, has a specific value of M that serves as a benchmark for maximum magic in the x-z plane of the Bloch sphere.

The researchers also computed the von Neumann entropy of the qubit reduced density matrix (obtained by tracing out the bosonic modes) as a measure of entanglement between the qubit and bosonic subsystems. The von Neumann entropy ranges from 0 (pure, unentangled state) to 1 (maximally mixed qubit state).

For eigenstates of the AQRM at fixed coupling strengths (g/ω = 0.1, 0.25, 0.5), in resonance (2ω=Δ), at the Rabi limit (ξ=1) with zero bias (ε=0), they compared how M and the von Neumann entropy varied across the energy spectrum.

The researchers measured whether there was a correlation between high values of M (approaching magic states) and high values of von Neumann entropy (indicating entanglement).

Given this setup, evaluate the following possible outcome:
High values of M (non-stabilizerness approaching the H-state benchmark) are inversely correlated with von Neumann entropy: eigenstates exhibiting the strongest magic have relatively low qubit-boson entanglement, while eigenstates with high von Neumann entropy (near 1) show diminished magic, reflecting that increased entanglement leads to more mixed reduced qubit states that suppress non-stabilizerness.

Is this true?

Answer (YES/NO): NO